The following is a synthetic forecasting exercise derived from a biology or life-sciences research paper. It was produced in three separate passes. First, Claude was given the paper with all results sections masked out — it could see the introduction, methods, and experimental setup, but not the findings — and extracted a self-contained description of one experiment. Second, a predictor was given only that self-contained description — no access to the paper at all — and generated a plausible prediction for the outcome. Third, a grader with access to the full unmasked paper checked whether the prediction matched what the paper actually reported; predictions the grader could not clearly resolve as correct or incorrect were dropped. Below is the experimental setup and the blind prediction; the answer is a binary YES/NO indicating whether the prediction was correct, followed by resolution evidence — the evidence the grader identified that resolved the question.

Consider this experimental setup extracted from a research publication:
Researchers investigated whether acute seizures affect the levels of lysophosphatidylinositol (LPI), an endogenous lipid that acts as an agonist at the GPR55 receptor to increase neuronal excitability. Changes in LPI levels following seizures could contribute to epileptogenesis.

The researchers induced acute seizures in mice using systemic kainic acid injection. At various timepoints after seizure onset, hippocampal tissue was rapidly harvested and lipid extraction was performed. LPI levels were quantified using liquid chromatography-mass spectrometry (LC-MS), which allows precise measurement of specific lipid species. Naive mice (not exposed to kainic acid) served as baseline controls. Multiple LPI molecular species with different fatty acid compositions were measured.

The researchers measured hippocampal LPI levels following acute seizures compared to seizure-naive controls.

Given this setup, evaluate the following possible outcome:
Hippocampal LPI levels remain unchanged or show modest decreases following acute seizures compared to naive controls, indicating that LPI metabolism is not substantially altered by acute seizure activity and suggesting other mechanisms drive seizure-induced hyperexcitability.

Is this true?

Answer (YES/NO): NO